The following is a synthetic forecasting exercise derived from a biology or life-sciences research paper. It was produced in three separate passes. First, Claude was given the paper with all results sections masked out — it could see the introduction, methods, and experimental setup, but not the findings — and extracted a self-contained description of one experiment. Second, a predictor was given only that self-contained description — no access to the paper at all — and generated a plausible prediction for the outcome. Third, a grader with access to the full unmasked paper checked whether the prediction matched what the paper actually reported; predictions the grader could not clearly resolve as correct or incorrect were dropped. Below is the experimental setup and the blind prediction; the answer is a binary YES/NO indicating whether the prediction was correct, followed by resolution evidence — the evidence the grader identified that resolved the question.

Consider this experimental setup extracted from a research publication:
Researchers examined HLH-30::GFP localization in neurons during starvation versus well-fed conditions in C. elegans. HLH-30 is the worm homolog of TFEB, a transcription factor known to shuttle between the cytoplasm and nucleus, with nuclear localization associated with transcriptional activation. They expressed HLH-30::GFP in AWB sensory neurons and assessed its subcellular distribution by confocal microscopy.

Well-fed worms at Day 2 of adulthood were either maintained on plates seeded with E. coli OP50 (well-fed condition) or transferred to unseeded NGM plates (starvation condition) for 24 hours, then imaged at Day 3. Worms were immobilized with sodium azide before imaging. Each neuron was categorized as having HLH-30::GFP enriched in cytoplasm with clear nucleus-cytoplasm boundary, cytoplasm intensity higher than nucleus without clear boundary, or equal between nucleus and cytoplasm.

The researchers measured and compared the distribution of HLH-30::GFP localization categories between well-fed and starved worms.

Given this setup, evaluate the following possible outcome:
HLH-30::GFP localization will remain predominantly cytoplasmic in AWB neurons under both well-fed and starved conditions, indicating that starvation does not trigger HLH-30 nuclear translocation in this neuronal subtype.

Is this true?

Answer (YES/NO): YES